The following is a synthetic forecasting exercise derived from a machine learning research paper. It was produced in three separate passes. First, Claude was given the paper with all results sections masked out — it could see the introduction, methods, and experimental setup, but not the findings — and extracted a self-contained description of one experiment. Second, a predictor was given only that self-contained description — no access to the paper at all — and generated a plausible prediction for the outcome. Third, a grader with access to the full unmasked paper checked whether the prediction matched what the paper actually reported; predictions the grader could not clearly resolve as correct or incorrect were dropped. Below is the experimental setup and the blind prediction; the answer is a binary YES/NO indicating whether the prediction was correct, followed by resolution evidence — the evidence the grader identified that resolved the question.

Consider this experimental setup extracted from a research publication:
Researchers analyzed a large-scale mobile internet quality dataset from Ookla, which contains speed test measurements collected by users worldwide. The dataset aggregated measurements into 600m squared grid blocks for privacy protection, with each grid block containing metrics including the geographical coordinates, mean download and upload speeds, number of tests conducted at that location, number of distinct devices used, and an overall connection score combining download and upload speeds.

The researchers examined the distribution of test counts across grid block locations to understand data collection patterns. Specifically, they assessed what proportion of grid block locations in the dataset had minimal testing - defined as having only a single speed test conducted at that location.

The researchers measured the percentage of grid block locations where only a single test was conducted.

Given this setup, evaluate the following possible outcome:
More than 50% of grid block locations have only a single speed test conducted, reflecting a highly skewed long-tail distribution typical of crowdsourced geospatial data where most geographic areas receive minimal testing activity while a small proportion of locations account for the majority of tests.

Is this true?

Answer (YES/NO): NO